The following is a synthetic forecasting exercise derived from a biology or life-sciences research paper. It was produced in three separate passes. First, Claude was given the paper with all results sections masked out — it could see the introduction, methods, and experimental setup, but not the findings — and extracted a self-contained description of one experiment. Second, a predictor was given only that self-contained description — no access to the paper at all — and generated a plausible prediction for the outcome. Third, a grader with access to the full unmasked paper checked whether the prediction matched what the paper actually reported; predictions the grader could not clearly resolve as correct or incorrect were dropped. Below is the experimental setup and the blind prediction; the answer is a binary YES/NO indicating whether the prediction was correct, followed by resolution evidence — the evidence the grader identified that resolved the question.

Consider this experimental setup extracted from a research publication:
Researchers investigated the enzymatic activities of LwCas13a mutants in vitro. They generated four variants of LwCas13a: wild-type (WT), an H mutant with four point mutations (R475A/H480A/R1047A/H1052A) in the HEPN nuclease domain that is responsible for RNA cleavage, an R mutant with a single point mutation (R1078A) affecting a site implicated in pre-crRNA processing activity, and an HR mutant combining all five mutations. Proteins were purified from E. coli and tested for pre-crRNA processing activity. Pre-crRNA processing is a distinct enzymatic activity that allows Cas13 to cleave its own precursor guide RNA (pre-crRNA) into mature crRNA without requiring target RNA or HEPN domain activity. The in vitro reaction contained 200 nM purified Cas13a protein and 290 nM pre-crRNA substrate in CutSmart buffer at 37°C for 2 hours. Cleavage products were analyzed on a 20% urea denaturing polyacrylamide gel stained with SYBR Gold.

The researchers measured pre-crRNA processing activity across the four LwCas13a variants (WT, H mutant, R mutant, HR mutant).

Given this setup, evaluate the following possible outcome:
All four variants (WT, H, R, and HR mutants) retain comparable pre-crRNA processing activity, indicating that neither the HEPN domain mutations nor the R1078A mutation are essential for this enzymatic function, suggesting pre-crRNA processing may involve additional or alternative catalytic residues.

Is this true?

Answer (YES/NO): NO